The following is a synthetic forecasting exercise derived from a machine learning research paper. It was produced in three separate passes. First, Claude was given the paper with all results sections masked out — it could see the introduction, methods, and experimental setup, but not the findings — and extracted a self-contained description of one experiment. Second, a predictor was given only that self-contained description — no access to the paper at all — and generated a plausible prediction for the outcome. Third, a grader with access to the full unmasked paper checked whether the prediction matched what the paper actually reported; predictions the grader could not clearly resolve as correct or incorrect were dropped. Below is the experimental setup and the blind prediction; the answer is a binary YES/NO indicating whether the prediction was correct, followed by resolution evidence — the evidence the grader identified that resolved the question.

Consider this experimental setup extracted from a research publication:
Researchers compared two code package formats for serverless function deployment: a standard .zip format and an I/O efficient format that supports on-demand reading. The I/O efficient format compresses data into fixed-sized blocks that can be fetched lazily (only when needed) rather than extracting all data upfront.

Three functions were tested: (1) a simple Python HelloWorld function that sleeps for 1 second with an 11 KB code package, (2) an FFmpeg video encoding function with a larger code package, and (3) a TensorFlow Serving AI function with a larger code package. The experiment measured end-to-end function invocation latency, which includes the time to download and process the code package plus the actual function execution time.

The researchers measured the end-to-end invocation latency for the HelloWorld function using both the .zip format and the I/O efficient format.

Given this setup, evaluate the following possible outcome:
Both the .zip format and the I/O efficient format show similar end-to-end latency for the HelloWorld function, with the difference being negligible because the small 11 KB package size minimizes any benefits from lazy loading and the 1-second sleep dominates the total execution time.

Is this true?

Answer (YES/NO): YES